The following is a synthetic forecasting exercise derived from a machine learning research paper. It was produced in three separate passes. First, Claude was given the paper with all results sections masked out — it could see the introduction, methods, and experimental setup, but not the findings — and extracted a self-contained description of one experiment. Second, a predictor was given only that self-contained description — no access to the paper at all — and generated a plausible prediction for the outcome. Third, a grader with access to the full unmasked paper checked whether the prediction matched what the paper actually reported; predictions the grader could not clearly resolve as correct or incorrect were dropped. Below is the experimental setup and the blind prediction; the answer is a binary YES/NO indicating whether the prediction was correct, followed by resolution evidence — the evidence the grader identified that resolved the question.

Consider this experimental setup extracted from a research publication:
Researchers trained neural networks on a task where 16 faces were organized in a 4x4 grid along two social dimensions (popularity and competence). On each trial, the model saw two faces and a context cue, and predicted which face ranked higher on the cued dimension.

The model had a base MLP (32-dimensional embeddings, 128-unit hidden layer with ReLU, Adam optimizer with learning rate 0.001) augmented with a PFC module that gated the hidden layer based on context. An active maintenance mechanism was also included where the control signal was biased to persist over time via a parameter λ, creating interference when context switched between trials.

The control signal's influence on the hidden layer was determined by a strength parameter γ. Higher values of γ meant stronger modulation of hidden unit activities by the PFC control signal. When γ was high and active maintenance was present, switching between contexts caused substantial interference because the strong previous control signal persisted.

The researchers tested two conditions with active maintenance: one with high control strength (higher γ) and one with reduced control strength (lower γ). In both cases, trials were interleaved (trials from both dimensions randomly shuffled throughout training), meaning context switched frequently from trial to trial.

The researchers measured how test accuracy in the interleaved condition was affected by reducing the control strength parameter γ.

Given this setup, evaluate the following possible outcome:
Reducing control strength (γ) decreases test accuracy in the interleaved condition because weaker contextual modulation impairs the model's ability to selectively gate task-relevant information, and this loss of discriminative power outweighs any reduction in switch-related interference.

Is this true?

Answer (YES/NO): NO